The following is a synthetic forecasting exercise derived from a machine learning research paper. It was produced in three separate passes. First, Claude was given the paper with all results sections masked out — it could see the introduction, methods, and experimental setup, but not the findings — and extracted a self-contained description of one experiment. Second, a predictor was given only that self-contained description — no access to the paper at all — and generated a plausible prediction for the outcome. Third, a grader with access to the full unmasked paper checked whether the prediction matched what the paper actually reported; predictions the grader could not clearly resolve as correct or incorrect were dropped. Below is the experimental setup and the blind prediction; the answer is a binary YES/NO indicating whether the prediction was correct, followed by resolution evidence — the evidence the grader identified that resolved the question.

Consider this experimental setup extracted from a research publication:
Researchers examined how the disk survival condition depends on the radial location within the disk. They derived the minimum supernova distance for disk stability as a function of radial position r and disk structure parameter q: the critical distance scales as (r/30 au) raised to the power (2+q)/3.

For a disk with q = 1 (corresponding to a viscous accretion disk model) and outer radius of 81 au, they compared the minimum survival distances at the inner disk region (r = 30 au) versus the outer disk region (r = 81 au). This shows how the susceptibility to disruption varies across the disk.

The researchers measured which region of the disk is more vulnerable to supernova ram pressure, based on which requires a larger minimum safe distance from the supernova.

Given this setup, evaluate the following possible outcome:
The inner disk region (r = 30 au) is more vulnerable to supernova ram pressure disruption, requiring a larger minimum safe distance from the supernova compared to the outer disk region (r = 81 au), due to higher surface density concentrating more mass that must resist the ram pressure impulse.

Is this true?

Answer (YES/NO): NO